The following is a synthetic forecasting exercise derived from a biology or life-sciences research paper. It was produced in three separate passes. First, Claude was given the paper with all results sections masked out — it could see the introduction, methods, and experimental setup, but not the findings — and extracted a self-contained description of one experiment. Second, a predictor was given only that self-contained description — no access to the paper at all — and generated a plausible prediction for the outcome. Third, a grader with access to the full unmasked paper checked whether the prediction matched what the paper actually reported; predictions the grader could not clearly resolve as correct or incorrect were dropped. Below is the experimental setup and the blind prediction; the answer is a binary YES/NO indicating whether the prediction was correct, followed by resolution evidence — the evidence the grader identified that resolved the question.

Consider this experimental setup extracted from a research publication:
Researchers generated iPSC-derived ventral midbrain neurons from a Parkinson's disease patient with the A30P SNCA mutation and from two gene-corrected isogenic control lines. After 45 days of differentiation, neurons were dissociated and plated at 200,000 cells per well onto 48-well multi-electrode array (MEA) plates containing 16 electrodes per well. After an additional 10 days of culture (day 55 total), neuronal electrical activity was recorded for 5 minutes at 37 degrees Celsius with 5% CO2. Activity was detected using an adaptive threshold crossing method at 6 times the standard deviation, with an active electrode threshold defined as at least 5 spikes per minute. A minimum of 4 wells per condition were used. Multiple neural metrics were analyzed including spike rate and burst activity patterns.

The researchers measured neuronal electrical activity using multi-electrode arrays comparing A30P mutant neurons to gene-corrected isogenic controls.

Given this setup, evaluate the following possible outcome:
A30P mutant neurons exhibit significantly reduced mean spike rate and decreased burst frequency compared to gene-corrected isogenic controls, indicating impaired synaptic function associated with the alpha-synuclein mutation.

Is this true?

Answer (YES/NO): NO